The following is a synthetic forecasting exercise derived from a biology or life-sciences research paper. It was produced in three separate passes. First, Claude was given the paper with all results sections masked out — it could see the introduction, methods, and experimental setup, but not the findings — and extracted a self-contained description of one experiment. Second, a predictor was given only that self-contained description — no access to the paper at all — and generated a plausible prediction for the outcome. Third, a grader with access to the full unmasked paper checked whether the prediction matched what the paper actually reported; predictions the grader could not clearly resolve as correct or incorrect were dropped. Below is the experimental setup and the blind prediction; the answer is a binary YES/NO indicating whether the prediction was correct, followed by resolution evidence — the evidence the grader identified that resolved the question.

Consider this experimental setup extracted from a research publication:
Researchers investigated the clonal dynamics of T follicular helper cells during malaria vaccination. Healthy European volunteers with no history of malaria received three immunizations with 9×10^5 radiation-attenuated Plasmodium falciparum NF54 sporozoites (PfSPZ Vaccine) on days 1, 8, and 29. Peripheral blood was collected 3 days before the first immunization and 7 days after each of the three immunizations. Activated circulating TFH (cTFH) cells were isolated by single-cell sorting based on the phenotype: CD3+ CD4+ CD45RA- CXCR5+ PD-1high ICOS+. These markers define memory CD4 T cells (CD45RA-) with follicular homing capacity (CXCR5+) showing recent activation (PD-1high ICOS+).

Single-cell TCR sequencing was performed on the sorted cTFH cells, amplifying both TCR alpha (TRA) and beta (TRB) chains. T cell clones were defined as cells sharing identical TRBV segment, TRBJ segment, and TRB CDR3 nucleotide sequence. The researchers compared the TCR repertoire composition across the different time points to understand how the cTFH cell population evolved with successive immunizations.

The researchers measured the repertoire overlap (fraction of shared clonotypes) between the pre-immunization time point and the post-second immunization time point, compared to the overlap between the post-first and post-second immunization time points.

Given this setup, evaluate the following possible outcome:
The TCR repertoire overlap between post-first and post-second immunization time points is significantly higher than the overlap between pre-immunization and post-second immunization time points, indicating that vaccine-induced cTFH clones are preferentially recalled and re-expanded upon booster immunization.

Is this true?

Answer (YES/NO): NO